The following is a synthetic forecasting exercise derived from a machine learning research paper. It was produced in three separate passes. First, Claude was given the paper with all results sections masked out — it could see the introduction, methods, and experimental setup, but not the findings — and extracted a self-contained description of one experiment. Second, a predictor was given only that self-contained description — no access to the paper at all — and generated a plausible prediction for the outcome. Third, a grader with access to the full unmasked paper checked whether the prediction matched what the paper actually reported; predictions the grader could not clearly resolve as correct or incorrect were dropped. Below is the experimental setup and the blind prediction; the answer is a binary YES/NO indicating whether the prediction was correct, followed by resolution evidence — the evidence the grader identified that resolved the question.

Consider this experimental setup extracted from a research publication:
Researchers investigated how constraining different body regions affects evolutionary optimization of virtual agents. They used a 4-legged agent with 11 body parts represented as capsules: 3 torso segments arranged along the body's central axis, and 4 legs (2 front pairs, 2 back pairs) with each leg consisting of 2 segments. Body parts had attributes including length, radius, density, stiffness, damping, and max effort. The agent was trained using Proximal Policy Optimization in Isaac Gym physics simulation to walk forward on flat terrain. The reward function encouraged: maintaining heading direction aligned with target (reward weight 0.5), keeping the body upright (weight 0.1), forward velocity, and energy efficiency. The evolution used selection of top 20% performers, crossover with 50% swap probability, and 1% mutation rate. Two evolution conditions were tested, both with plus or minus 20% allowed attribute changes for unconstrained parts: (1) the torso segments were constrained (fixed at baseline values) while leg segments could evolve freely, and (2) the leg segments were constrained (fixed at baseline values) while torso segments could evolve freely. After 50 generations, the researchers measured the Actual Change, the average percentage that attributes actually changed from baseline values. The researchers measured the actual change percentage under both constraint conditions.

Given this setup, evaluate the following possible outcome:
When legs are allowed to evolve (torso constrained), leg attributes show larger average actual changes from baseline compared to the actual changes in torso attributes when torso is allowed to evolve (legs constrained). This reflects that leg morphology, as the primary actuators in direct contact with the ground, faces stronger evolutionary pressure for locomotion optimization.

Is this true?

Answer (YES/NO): NO